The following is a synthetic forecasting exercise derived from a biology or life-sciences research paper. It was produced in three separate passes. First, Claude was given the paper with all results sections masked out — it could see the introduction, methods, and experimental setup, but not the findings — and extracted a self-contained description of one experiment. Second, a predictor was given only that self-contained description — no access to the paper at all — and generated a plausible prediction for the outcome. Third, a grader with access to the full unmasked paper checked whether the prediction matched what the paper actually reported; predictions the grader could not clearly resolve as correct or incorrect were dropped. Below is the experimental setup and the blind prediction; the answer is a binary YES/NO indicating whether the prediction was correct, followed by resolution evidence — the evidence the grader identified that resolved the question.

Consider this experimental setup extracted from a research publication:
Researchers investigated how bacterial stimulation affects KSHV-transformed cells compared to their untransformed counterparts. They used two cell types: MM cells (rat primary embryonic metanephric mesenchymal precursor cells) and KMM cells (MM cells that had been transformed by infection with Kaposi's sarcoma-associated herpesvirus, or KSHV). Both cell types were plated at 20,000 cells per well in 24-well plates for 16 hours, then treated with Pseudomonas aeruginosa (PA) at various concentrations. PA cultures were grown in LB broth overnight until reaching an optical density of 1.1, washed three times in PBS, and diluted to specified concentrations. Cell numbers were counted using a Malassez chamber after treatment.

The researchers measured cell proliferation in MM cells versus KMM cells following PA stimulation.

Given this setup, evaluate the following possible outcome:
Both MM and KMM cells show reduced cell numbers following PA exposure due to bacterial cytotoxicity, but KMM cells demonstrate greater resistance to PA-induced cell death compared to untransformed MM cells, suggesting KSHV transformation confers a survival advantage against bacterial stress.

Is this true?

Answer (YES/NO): NO